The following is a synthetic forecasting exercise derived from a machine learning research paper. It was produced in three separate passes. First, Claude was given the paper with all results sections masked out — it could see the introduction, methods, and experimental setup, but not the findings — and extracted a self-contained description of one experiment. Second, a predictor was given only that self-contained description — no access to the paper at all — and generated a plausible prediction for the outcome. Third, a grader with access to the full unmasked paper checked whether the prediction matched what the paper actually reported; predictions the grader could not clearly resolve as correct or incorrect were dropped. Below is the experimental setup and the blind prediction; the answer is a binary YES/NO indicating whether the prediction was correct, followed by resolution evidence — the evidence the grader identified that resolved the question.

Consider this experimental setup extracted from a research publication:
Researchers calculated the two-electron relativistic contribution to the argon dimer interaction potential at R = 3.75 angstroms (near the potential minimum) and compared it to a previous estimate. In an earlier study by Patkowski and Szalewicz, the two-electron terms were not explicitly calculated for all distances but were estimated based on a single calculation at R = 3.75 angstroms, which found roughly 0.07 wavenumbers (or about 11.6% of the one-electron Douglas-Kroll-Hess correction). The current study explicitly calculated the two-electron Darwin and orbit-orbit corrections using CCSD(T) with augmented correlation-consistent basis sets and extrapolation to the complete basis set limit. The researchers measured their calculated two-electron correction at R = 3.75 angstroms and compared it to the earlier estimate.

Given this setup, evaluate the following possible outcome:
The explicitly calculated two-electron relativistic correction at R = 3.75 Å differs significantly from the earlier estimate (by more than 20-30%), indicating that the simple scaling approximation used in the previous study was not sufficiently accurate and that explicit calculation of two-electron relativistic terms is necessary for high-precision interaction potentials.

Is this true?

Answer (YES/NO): NO